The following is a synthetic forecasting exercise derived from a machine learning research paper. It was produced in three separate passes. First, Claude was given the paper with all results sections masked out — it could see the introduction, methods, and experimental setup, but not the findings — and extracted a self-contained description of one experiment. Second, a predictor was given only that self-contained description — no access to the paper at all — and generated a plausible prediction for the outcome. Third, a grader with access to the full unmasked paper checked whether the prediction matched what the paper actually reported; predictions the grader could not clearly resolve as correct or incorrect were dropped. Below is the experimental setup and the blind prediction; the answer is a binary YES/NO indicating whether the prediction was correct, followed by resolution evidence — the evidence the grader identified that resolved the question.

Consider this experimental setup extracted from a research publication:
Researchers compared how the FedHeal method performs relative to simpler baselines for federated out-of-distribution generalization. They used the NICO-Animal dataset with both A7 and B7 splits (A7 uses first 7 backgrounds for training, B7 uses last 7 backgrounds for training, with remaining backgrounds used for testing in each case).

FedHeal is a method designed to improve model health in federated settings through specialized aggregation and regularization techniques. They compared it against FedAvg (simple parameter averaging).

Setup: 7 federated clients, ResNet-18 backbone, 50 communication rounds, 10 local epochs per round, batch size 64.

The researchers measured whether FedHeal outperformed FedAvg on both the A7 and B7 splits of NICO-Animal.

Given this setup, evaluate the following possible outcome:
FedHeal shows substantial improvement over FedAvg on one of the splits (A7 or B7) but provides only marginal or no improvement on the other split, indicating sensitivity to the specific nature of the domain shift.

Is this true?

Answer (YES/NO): NO